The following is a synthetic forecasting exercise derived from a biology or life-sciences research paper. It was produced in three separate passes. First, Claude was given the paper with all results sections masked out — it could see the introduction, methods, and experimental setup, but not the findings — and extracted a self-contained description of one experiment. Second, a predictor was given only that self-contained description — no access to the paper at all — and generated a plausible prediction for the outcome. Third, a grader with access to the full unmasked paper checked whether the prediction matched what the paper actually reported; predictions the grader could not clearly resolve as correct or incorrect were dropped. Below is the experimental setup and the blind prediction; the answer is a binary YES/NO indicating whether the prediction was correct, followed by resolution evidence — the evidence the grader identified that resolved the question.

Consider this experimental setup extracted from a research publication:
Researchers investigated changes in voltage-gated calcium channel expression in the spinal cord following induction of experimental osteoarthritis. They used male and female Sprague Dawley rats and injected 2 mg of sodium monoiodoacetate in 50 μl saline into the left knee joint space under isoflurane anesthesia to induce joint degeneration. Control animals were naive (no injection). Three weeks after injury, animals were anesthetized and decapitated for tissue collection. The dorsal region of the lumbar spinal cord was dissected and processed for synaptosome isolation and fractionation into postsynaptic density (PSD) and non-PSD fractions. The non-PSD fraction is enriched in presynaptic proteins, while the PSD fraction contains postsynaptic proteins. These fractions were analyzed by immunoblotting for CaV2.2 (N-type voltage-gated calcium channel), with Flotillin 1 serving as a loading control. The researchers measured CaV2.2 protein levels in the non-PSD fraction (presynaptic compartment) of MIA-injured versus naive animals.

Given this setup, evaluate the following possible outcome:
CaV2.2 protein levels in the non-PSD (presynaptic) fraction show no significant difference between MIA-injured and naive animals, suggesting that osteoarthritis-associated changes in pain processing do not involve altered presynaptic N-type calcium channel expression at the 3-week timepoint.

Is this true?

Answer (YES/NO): NO